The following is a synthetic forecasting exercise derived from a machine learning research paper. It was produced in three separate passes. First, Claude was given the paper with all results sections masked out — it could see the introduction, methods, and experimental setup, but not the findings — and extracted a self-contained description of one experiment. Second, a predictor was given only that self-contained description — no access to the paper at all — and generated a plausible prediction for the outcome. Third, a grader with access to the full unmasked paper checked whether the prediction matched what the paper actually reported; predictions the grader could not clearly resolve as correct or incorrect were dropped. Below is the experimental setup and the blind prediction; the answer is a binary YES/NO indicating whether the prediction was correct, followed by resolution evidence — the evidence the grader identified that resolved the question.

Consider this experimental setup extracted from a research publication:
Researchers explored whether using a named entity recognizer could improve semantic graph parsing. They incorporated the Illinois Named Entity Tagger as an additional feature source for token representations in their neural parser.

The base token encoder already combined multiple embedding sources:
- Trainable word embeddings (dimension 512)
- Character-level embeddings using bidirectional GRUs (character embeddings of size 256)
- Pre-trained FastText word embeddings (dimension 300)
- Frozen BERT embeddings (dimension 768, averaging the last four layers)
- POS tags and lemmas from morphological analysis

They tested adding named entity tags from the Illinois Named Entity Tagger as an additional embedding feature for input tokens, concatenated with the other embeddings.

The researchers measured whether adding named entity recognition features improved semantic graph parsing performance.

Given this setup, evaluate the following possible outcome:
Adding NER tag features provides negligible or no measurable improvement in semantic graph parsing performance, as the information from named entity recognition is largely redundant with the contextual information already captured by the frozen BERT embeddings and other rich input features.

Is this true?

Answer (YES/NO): YES